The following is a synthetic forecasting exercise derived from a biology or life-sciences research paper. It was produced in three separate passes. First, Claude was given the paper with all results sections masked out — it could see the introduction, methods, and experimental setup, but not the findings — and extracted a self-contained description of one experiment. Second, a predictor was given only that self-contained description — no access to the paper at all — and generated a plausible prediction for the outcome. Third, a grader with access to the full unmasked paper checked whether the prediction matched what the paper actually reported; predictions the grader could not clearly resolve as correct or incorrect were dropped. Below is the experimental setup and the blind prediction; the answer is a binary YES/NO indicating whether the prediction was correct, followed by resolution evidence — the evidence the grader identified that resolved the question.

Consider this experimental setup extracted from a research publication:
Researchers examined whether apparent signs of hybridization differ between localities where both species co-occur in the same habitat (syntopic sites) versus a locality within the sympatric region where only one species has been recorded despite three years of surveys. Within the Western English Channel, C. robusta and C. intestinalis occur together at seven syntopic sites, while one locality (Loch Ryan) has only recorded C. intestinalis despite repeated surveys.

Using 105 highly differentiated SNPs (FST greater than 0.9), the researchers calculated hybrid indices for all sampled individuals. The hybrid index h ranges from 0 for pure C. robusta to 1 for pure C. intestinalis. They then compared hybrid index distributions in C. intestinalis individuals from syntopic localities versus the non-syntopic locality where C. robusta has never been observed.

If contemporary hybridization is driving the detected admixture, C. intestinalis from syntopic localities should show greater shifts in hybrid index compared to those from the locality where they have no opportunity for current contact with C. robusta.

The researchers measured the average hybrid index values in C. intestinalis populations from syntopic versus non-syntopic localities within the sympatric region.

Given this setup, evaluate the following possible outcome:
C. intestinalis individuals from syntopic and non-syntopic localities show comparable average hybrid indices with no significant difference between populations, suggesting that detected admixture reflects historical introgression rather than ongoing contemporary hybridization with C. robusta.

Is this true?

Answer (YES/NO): YES